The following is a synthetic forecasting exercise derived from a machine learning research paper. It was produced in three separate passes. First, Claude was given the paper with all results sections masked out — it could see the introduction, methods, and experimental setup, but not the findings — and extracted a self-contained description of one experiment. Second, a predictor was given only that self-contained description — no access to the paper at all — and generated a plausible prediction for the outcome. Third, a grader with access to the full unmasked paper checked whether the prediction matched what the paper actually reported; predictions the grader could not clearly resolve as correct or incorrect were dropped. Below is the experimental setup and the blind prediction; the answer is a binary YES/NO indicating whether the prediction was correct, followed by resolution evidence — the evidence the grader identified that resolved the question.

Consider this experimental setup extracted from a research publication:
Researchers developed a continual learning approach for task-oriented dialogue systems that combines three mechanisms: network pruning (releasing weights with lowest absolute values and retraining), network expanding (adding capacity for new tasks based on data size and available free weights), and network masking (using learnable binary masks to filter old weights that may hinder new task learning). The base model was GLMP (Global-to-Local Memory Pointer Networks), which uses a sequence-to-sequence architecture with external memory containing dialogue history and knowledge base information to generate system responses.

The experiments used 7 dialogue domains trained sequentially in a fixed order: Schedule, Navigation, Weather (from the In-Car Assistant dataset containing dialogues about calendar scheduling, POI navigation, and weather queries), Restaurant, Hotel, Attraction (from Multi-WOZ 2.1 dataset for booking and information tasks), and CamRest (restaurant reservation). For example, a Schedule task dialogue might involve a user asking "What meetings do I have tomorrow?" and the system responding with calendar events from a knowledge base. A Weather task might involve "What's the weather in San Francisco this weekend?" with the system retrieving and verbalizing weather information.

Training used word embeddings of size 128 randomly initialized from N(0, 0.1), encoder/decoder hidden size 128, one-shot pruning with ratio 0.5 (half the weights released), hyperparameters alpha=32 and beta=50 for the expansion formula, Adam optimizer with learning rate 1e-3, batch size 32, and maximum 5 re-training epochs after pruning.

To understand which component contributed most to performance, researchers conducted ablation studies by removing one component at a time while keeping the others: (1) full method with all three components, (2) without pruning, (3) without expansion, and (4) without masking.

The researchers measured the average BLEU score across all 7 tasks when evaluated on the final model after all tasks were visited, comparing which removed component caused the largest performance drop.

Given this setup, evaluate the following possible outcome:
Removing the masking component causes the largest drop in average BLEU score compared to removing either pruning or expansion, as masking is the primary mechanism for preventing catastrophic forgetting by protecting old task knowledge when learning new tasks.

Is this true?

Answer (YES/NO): NO